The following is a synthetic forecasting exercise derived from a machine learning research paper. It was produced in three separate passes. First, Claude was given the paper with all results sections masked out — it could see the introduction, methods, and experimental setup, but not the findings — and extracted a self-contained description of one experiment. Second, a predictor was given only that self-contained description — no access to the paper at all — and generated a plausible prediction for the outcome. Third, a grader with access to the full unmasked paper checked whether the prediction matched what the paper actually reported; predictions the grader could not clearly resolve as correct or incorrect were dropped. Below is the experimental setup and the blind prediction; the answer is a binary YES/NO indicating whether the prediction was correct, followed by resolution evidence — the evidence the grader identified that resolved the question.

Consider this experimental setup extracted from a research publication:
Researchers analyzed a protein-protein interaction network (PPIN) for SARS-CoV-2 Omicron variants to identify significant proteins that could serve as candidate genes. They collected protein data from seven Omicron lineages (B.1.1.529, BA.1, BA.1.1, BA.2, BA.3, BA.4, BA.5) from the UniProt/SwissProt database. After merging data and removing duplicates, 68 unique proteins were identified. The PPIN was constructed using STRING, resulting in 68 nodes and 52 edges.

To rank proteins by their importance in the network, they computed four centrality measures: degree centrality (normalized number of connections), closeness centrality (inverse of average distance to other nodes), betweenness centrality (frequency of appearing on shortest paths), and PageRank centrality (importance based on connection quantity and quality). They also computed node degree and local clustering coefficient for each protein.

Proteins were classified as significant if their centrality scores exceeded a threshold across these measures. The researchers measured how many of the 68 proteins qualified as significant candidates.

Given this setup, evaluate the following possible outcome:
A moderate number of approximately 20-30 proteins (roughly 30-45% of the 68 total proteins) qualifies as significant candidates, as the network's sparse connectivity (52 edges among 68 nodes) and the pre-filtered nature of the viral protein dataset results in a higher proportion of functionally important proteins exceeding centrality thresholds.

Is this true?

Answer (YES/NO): NO